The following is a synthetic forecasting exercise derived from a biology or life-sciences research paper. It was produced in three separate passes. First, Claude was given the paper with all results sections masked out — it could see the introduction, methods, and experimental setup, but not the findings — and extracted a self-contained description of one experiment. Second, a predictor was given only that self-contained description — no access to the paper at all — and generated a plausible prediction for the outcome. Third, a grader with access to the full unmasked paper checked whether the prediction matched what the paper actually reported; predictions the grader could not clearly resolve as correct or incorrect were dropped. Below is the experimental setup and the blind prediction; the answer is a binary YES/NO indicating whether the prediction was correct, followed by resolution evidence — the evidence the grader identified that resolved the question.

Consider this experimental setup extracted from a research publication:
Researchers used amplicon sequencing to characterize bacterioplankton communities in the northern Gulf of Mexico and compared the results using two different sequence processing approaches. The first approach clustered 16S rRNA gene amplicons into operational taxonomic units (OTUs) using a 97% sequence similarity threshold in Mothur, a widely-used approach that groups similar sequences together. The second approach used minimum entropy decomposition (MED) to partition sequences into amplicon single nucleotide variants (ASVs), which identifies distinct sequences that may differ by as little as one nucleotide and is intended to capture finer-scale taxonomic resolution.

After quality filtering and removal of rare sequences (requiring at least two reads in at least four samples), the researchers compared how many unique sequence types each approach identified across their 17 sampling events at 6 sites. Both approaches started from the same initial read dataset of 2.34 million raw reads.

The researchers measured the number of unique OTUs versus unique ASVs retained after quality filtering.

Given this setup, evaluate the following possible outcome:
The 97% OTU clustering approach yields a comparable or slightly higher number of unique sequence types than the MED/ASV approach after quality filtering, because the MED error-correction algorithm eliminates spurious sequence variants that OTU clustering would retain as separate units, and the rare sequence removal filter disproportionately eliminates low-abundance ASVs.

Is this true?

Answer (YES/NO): NO